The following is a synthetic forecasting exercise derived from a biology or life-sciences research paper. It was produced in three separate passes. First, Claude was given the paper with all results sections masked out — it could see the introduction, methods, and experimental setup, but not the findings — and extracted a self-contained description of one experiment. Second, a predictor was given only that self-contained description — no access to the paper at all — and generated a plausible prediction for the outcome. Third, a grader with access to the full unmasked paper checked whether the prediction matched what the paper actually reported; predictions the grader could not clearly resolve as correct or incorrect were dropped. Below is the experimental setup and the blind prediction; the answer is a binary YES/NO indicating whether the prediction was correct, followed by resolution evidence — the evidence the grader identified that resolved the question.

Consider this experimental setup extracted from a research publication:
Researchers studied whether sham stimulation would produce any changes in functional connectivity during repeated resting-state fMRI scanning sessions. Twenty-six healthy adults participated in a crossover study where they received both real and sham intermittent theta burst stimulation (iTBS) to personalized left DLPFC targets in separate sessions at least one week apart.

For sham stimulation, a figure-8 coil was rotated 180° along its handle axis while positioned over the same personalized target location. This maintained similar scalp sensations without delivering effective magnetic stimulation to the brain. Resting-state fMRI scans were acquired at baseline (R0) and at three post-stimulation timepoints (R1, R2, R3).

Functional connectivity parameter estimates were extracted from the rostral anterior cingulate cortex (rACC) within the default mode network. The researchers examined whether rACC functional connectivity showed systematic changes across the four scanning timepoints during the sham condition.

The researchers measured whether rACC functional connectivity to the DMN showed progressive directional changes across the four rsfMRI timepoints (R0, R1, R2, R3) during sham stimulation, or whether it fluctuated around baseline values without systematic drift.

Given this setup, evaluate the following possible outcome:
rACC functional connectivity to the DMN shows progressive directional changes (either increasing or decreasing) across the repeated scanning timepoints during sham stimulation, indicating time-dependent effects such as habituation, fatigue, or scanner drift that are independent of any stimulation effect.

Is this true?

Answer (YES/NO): NO